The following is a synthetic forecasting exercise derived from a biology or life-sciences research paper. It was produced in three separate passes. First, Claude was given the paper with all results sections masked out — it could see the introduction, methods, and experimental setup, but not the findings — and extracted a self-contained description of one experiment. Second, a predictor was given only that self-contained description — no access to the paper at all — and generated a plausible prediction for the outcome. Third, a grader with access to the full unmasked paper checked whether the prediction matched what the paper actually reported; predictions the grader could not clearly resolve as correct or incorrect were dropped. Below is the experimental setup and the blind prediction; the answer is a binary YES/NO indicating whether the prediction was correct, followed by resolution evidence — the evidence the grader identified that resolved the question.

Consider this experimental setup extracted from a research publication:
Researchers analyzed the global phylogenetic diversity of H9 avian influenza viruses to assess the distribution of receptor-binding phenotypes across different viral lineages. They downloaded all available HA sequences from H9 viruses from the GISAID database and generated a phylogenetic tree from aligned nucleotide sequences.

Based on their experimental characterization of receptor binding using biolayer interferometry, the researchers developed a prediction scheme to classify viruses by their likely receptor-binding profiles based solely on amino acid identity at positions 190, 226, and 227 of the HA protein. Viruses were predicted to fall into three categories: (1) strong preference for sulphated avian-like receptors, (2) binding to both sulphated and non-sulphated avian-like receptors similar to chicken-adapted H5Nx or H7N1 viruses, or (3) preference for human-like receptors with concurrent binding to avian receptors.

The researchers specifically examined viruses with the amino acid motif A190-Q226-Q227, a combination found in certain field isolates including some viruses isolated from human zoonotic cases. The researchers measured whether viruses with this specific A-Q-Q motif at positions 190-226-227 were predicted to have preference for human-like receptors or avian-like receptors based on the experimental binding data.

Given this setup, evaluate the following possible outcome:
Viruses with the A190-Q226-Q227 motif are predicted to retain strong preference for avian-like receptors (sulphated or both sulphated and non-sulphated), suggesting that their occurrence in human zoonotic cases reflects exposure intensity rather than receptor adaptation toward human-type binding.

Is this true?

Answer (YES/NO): NO